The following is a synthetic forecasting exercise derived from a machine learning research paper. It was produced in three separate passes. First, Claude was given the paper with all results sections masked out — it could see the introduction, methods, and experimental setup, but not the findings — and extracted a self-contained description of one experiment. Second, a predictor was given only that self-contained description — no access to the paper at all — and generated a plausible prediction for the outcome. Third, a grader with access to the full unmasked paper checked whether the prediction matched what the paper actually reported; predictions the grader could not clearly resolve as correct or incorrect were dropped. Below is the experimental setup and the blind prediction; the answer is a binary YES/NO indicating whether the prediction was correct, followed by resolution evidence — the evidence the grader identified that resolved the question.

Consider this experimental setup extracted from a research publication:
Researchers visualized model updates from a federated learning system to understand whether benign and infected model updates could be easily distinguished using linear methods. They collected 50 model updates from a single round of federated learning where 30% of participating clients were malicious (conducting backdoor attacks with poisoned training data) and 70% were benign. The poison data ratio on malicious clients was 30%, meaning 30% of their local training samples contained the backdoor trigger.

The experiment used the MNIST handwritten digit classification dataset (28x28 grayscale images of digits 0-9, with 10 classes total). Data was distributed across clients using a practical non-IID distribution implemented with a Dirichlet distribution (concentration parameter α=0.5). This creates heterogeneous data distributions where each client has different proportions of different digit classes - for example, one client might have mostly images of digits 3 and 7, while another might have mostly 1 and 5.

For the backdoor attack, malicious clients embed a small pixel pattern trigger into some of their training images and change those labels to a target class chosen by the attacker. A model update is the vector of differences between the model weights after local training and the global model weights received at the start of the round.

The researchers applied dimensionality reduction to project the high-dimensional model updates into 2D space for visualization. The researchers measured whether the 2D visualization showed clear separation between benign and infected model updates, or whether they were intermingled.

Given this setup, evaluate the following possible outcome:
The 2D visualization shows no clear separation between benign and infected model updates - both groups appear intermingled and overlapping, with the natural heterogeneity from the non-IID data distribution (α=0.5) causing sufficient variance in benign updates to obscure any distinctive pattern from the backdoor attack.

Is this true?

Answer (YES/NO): YES